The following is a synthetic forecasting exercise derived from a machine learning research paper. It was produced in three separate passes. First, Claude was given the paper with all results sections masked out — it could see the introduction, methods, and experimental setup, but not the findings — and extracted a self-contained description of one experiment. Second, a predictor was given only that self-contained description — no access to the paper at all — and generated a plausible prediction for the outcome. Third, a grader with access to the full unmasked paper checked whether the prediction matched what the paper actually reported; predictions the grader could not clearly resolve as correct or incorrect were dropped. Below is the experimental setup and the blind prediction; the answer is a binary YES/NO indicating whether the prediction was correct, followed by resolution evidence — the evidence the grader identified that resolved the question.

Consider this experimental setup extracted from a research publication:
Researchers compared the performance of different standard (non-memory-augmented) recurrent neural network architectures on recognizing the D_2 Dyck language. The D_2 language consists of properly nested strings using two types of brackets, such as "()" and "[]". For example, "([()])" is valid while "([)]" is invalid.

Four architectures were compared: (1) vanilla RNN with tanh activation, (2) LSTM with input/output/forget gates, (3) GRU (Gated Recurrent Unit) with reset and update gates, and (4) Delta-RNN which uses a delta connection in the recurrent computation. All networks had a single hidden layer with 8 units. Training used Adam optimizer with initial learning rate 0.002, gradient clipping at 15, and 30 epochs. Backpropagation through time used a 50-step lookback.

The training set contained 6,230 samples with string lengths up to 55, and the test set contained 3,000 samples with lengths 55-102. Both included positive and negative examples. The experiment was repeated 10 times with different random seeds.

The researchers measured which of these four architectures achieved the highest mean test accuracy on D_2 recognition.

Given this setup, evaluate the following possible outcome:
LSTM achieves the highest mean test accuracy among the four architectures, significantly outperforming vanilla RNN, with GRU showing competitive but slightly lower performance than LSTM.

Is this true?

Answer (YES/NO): NO